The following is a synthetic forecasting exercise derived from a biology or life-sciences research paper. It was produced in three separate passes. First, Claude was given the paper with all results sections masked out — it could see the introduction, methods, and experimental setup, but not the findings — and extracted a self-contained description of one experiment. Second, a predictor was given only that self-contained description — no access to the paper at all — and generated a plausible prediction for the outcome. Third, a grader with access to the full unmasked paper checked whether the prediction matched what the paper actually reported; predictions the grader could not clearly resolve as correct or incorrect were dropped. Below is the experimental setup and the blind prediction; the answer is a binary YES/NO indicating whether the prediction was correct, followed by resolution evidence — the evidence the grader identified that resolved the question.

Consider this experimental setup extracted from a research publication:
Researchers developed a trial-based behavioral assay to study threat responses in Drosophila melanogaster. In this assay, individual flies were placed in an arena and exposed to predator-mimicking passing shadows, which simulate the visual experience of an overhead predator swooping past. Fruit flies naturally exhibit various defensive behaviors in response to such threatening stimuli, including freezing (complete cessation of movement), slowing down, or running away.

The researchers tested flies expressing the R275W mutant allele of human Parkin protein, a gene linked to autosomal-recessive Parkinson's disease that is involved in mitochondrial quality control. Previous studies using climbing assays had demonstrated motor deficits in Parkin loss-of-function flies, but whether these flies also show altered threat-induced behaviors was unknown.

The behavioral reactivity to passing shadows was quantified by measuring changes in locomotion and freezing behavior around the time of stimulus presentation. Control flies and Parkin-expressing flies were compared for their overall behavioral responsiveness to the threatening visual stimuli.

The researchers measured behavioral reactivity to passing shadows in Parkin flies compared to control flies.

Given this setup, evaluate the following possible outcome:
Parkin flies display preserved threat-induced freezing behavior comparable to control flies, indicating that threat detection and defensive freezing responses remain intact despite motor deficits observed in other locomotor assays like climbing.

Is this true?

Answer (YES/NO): NO